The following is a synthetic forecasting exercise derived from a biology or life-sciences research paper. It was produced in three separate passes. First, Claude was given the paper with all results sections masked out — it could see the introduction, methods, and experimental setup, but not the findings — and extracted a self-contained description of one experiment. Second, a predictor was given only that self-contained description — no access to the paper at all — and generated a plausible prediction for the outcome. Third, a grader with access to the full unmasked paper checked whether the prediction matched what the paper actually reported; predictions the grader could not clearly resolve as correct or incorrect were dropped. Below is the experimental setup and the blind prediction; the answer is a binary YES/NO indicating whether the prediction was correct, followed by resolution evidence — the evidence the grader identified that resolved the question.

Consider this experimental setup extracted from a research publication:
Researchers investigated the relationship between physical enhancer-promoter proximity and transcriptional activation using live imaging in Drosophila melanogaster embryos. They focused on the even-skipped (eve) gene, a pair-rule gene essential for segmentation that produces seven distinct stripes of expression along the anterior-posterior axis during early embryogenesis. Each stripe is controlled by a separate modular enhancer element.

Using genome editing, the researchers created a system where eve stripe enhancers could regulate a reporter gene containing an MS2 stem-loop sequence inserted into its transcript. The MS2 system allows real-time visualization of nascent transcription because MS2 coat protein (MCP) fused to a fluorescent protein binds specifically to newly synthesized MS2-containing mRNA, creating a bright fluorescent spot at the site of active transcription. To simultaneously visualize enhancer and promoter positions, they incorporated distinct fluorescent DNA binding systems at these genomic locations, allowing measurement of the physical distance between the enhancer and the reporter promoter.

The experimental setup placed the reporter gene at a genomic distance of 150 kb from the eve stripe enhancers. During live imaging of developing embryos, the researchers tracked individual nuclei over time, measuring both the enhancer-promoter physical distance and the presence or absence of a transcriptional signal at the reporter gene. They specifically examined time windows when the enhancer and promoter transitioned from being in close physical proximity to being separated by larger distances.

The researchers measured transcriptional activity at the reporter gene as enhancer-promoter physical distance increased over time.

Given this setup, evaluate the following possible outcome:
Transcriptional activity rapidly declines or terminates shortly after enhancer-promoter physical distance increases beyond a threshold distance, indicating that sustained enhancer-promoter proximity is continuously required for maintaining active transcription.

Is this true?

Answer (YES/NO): YES